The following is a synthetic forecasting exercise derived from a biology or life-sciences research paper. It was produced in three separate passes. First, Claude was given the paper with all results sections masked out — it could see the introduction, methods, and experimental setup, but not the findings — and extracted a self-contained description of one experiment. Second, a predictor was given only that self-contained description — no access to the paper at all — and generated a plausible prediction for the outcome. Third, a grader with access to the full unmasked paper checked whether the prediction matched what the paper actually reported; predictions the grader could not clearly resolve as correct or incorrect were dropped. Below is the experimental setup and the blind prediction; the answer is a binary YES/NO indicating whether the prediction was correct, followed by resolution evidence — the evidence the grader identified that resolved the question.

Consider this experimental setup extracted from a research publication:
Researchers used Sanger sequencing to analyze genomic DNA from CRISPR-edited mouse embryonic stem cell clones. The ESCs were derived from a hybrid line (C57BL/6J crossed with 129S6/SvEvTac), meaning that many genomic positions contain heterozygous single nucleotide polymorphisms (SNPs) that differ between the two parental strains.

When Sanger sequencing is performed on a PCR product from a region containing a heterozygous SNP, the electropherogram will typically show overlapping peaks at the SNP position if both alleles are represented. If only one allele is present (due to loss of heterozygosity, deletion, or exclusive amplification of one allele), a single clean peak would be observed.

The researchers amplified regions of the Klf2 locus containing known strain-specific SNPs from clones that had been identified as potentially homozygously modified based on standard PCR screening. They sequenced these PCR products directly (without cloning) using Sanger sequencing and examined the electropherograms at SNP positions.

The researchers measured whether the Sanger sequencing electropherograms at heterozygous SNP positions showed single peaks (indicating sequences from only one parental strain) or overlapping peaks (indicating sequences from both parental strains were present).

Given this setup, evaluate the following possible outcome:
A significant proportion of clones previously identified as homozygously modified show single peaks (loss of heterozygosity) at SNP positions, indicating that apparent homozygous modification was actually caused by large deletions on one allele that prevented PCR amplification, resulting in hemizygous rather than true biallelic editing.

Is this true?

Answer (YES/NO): NO